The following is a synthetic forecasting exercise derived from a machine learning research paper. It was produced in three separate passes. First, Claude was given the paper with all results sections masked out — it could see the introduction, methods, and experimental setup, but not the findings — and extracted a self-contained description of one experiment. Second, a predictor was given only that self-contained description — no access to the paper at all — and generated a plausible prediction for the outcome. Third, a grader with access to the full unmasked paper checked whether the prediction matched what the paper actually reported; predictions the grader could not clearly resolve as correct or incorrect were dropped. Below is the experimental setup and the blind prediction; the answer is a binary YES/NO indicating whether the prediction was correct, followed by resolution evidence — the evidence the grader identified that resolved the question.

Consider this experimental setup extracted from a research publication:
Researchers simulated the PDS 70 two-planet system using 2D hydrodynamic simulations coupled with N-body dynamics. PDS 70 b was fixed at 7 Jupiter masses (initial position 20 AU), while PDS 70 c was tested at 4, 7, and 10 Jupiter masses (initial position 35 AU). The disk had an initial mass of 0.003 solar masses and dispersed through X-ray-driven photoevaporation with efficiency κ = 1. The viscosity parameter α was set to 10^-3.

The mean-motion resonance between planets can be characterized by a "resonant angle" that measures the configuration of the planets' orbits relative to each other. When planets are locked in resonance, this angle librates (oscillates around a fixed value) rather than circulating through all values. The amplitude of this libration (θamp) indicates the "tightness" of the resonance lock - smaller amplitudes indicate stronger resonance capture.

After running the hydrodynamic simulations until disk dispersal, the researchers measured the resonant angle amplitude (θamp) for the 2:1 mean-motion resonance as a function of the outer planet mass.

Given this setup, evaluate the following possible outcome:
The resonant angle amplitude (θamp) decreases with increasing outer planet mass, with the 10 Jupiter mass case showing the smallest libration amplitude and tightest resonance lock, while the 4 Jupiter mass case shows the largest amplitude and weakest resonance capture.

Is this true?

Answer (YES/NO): NO